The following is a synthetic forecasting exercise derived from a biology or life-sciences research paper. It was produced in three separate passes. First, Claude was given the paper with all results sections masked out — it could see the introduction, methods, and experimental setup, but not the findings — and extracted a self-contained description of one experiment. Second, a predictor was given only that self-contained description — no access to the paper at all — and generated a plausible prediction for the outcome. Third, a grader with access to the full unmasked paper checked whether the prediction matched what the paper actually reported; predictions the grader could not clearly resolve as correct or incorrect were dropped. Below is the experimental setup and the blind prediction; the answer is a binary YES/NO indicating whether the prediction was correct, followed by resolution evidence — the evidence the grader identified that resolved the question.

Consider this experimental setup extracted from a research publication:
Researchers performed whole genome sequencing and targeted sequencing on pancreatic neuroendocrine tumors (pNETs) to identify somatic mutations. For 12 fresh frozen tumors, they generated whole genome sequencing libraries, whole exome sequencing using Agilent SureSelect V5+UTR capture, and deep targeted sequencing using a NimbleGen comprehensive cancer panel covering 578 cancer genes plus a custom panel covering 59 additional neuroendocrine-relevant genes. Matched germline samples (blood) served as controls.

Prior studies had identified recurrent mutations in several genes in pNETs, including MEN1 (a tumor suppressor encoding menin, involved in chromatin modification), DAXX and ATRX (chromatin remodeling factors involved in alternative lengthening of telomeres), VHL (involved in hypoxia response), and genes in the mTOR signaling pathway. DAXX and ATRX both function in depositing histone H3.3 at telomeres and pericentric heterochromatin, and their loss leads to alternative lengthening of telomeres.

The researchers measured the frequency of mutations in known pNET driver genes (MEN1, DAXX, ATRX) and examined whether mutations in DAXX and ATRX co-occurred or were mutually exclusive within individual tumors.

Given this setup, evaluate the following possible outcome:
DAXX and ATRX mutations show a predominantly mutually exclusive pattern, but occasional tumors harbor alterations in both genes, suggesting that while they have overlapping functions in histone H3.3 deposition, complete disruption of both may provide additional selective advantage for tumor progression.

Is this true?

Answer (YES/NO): NO